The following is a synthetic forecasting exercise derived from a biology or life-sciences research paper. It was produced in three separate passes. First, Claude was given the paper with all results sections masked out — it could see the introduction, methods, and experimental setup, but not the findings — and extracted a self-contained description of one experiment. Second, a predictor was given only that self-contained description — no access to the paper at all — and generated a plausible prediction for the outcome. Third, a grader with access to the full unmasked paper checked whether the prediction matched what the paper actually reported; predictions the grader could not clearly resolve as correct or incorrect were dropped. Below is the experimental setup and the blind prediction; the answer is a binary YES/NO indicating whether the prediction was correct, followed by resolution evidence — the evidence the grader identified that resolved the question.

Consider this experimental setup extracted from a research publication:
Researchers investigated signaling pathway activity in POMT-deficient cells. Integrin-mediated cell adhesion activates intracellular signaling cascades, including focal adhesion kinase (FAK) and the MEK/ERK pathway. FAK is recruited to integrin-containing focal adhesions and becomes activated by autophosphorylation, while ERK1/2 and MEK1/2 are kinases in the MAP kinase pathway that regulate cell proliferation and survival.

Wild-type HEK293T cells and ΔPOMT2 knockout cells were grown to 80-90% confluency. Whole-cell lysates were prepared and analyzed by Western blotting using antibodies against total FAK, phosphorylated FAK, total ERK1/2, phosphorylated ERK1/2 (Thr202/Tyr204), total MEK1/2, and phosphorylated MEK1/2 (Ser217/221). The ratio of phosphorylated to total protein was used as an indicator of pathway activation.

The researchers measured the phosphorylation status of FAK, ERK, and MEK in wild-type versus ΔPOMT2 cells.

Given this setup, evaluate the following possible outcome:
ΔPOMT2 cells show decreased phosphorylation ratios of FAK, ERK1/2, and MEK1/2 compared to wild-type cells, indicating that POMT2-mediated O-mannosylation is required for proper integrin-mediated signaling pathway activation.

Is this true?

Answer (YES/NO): YES